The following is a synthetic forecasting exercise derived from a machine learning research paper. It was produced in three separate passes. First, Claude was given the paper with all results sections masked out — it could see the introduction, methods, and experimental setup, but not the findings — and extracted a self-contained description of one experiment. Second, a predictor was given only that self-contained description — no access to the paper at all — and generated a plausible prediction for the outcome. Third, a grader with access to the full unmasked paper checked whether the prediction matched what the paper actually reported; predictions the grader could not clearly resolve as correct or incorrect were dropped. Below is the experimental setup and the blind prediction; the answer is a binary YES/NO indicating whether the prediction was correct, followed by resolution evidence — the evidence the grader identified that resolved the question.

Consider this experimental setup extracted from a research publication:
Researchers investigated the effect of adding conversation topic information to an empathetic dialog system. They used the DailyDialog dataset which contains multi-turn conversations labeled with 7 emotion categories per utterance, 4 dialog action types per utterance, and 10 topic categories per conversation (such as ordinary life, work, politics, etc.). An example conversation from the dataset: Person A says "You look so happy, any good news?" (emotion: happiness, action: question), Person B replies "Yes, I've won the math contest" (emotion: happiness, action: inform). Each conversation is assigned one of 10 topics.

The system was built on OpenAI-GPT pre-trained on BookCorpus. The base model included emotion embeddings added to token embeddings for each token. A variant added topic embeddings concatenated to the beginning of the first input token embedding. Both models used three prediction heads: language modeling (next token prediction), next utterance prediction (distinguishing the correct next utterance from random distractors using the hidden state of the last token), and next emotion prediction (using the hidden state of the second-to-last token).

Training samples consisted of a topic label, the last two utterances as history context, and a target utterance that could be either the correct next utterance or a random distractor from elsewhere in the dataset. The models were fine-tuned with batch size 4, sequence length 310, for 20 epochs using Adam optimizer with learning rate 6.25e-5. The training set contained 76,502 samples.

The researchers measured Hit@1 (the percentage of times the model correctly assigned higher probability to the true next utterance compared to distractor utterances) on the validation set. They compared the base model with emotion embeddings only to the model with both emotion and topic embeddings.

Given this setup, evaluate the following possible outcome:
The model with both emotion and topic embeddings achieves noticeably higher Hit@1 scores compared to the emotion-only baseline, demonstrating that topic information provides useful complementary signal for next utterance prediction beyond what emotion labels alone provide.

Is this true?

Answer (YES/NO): NO